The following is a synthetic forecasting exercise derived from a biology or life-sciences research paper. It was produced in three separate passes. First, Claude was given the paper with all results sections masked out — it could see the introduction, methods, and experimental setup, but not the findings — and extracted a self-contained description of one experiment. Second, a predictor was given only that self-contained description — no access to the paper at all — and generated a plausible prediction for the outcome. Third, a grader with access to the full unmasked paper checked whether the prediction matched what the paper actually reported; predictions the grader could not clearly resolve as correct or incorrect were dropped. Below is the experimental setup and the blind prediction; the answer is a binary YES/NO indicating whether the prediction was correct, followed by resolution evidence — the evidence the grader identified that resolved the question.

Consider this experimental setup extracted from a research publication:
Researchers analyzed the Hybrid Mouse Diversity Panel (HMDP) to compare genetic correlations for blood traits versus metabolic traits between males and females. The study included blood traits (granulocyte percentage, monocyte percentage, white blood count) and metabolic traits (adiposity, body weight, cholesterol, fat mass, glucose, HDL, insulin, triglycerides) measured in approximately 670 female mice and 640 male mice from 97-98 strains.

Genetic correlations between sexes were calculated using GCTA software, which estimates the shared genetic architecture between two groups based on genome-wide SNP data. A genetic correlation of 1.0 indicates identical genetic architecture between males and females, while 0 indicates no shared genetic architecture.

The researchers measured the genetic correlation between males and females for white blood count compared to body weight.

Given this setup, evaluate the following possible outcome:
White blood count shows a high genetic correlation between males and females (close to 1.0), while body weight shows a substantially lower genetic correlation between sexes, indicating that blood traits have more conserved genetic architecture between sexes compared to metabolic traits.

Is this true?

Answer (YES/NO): NO